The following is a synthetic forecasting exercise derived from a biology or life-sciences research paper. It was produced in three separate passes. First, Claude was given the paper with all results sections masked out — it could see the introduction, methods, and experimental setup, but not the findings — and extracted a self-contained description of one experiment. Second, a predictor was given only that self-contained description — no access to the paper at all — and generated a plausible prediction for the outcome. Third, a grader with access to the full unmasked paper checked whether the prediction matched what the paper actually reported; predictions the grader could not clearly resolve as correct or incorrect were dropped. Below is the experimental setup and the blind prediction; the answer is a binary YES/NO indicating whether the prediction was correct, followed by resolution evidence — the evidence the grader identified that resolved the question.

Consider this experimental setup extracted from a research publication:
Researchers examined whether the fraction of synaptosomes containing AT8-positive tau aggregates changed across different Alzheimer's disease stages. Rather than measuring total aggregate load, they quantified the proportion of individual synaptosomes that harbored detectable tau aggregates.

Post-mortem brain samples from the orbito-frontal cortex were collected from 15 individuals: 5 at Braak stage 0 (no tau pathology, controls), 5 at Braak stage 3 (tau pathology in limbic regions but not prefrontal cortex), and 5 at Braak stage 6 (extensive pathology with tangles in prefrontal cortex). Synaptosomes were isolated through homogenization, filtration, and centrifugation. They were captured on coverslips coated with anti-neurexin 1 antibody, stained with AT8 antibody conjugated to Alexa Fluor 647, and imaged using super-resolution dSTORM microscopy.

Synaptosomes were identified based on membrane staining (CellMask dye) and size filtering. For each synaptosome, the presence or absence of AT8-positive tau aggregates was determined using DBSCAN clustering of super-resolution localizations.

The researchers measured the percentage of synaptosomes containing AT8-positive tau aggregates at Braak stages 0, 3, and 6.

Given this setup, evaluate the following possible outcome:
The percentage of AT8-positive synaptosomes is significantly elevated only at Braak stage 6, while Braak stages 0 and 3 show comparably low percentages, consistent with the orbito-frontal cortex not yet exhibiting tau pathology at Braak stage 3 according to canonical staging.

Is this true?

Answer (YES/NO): NO